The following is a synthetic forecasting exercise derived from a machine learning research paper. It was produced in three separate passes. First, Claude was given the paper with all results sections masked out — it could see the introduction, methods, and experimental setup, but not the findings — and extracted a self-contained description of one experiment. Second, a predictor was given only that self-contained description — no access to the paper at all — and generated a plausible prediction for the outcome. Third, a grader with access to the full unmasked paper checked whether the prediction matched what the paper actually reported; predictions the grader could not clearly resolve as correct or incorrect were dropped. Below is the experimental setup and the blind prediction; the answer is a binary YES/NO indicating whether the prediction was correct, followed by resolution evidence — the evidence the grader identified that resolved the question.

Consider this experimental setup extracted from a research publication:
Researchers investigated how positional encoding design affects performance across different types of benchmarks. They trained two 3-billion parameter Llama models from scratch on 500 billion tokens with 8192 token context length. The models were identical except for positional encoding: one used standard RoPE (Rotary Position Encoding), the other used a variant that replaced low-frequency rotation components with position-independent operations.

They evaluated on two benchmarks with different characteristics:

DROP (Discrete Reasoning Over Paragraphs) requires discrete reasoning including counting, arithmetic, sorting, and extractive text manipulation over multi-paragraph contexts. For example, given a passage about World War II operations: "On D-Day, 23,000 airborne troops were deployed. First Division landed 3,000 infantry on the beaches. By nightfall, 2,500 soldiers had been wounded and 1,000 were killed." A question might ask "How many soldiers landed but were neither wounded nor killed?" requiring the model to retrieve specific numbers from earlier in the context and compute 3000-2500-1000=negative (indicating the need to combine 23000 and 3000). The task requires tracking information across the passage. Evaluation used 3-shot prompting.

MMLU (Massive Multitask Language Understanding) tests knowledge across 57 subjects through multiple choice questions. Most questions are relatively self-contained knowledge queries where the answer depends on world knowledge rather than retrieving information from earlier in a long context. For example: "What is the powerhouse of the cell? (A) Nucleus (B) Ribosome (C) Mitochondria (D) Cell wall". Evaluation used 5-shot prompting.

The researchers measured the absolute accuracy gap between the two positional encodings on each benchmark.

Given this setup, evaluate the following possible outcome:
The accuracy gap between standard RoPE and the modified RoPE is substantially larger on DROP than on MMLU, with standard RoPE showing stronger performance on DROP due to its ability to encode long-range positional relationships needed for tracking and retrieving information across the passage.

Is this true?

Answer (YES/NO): NO